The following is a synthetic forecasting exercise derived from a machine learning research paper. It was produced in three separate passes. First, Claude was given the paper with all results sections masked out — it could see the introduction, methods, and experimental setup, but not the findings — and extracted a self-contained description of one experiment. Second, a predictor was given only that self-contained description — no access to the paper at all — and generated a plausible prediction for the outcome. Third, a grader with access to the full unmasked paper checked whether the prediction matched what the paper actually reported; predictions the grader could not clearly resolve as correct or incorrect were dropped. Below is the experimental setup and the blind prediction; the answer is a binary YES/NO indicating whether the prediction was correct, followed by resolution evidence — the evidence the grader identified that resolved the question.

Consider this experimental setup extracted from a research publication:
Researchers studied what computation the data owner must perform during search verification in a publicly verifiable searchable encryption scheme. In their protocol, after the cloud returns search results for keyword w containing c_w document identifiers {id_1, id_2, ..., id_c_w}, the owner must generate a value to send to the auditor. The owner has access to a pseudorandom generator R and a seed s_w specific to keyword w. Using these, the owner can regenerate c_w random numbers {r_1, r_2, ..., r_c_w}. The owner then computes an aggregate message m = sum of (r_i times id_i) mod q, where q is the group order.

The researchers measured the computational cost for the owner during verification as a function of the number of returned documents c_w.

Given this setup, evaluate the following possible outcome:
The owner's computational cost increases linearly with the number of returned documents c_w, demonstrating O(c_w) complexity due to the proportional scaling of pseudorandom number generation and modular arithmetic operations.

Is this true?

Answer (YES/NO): YES